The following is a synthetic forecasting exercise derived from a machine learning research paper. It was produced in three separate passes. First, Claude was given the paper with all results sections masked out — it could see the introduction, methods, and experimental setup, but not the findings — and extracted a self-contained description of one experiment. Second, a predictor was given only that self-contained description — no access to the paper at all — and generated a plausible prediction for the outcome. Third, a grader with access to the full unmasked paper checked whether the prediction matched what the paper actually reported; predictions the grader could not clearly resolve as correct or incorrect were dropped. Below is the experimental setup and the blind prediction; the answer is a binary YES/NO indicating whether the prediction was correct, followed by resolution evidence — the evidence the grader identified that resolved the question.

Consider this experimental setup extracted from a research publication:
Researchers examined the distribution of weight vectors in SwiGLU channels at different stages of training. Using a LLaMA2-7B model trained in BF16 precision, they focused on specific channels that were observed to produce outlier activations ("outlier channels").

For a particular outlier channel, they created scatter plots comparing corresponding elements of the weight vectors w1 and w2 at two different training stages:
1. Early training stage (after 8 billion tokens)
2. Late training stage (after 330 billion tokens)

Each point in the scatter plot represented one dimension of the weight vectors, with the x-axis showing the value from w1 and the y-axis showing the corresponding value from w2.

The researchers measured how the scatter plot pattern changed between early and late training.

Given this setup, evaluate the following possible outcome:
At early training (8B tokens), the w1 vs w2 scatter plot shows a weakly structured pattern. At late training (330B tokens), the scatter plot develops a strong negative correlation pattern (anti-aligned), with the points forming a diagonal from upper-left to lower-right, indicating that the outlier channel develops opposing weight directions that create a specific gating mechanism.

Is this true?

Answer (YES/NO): NO